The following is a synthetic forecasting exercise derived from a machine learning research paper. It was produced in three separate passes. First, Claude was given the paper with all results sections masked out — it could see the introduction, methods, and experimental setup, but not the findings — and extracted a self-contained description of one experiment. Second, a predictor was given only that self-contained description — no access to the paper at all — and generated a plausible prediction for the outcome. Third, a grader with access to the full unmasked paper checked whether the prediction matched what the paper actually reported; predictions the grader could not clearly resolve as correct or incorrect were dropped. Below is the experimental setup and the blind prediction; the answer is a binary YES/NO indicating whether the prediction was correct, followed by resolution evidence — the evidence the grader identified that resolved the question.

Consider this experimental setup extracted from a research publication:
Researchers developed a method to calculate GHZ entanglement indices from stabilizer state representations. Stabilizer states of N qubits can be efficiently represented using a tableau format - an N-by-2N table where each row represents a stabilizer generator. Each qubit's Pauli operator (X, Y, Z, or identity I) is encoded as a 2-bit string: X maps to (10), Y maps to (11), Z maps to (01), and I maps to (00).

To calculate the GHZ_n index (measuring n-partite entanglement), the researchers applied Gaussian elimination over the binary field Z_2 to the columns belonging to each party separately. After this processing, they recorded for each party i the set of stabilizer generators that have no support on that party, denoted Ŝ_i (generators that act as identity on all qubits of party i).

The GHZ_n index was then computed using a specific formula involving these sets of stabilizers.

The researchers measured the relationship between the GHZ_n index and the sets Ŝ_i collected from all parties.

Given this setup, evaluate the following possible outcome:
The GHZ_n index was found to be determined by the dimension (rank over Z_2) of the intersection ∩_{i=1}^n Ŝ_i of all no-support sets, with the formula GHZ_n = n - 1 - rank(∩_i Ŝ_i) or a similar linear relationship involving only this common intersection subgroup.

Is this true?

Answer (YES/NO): NO